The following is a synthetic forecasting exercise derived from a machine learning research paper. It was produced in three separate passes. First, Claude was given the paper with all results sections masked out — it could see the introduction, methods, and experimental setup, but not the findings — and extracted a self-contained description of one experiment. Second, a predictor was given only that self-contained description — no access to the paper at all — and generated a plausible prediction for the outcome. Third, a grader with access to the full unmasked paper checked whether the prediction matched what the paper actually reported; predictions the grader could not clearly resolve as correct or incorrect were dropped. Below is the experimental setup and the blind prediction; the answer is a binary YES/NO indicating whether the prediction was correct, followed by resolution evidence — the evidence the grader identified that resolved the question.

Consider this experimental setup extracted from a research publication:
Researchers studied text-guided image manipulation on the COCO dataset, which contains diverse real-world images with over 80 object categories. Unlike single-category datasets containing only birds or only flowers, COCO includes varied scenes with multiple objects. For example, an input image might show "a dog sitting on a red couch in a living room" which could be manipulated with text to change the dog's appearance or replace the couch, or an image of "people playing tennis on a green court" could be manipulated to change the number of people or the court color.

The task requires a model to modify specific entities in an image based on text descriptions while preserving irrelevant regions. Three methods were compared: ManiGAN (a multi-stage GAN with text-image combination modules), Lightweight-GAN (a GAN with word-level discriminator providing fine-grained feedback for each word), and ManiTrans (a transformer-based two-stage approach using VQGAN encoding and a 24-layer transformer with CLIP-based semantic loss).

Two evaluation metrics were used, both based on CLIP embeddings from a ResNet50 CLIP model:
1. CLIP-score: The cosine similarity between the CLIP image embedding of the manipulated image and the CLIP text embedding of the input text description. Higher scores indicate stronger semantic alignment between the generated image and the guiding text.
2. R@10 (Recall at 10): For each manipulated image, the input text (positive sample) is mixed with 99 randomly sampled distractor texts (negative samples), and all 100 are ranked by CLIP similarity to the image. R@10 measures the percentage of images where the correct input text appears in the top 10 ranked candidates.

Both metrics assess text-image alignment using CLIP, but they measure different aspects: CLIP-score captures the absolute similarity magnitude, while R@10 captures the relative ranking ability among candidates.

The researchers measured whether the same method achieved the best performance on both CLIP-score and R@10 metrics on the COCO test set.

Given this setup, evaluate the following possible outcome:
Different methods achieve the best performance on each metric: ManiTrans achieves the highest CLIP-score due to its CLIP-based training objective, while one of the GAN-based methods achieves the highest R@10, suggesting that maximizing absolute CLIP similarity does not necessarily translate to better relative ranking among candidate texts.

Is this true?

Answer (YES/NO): NO